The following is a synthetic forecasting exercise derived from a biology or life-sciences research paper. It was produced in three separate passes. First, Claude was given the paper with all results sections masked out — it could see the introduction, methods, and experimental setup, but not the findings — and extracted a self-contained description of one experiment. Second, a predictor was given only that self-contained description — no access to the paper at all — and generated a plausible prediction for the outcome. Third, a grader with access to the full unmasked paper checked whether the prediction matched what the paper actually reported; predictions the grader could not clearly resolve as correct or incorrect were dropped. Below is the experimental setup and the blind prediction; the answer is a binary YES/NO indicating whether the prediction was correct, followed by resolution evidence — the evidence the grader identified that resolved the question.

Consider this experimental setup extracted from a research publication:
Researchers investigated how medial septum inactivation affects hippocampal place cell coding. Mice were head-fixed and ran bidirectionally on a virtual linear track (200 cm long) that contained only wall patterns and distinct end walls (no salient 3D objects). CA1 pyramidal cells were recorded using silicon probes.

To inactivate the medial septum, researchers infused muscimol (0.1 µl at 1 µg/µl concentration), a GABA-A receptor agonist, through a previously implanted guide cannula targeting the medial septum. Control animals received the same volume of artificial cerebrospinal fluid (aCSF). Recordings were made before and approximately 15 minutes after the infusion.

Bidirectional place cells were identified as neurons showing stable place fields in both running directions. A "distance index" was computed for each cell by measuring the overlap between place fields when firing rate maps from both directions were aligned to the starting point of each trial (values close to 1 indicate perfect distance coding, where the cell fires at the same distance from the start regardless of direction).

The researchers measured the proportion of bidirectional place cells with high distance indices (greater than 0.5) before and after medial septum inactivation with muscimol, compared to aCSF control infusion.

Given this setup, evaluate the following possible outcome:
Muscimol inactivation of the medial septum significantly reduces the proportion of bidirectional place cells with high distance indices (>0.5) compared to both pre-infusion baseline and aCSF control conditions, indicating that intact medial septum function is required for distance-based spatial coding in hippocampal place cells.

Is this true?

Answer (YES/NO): YES